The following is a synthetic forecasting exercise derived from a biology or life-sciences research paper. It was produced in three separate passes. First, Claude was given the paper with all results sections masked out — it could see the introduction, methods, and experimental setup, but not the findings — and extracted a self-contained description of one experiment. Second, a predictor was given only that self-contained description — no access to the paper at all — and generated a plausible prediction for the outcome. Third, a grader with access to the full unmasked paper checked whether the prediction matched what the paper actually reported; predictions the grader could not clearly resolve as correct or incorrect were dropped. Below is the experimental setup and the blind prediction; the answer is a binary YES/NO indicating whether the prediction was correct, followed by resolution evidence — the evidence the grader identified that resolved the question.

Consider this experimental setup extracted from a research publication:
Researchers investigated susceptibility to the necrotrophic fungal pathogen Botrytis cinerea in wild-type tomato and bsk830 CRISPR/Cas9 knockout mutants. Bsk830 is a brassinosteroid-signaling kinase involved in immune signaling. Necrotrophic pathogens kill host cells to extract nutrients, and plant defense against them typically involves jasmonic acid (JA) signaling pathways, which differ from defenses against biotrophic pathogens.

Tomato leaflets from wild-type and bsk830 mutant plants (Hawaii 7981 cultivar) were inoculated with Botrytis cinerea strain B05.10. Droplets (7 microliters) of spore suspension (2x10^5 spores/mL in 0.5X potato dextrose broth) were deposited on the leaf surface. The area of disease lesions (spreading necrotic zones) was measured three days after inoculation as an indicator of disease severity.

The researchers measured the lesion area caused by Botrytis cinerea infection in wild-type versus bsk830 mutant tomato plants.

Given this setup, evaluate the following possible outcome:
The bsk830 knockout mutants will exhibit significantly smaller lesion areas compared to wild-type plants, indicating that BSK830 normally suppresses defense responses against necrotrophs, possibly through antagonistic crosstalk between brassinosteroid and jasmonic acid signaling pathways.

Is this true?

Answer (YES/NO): NO